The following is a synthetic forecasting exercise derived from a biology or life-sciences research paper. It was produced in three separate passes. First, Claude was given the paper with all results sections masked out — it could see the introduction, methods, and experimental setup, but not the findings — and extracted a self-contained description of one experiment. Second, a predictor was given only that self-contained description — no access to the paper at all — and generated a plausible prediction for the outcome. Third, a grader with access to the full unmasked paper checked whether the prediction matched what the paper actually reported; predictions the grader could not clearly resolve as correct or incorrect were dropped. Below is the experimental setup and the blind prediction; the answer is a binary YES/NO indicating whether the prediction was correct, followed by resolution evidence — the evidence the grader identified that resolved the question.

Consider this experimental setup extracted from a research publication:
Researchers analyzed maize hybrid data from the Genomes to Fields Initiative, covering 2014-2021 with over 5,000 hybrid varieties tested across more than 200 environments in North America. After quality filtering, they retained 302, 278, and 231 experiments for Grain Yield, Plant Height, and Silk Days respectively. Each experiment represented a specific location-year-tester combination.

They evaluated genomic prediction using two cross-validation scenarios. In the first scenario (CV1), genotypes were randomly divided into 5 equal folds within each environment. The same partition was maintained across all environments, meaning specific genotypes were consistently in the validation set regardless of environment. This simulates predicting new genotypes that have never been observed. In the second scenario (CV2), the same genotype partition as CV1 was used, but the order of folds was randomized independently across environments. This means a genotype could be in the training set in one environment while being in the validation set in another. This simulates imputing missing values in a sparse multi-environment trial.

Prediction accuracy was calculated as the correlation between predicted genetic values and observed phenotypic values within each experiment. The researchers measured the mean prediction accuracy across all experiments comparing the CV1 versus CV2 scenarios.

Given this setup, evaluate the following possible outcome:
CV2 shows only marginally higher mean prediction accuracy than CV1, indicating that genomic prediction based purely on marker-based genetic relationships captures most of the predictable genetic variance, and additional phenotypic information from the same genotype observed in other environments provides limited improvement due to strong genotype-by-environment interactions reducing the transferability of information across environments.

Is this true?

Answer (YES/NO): NO